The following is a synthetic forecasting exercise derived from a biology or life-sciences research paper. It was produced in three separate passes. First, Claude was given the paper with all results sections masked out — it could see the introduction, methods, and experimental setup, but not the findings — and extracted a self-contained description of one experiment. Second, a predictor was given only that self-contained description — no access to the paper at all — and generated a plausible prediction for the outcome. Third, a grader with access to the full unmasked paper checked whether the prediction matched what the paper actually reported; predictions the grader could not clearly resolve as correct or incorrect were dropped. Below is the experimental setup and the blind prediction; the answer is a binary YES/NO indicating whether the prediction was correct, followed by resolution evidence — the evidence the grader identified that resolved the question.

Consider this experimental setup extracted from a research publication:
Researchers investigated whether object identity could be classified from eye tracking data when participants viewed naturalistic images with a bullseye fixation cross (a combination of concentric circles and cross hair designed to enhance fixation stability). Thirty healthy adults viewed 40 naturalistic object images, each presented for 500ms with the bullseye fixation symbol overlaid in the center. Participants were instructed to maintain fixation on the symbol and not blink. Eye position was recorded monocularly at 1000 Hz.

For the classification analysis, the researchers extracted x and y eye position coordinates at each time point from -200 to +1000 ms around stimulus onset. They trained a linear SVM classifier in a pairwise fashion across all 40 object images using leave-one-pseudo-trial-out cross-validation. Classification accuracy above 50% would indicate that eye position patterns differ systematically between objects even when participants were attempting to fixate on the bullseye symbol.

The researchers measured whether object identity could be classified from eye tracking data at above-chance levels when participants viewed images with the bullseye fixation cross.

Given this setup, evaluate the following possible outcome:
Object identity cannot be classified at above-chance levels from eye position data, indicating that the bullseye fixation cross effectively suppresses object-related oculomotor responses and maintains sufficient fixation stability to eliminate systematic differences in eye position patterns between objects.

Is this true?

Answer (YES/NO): NO